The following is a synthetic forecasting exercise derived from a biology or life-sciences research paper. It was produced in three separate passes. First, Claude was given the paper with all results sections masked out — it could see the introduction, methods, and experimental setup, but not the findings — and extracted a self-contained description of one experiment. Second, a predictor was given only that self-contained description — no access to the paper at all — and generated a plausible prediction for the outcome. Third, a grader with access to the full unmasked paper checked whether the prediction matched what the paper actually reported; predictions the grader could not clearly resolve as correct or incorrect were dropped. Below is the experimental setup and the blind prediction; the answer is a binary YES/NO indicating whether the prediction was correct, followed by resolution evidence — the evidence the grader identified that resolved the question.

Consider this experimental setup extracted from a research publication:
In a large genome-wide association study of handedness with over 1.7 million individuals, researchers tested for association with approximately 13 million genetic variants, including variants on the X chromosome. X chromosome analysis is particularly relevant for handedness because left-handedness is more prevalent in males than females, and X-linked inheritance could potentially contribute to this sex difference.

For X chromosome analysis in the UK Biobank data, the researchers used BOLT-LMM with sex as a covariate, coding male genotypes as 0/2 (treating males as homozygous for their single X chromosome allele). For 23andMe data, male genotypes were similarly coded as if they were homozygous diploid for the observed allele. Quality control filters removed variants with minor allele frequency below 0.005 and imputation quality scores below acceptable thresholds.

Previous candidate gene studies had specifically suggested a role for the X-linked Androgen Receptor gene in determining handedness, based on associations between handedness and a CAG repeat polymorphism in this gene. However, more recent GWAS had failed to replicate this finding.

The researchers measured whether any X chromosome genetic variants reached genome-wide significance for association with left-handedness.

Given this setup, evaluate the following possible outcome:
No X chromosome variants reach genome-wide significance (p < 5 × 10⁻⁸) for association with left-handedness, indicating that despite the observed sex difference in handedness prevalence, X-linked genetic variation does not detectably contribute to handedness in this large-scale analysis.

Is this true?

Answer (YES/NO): YES